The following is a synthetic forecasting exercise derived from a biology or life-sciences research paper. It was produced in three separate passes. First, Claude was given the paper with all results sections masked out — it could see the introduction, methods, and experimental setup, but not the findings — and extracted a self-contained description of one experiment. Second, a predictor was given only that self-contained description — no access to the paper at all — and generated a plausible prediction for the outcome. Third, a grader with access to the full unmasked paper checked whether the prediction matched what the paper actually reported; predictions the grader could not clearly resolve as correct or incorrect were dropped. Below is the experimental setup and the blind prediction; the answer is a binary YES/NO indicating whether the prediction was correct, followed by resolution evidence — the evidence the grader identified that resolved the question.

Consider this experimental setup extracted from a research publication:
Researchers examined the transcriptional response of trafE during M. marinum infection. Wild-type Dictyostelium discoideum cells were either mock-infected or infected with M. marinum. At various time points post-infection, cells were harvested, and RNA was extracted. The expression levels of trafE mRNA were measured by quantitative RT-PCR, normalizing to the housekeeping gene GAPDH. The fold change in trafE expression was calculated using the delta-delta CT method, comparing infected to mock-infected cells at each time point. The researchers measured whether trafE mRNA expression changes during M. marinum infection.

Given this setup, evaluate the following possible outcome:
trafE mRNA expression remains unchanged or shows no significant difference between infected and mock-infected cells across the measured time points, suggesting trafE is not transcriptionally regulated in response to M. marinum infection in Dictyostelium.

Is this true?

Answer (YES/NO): NO